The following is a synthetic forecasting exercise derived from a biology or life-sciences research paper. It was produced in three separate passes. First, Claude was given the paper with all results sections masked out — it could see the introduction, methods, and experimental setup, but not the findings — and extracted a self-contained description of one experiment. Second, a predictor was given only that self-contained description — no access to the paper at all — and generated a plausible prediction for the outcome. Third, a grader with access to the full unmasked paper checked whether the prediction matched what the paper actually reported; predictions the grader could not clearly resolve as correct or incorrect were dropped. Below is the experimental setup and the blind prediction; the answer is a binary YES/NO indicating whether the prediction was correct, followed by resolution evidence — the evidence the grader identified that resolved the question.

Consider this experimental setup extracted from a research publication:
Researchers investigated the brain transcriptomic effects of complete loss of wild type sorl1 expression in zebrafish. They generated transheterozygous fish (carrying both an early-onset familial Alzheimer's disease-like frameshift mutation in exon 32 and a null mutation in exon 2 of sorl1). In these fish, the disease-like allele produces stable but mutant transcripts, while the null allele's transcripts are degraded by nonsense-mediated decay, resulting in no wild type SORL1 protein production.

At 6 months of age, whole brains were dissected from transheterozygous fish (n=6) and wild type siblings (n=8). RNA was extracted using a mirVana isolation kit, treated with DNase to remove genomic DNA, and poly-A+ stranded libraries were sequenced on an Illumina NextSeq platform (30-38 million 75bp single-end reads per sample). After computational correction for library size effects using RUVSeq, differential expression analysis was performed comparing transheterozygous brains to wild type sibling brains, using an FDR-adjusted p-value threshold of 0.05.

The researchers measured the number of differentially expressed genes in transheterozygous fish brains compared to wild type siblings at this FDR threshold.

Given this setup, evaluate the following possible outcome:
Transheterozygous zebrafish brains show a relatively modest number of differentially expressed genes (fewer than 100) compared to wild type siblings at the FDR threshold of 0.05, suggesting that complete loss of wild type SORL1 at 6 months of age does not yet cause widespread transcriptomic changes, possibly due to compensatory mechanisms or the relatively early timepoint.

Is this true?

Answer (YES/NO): YES